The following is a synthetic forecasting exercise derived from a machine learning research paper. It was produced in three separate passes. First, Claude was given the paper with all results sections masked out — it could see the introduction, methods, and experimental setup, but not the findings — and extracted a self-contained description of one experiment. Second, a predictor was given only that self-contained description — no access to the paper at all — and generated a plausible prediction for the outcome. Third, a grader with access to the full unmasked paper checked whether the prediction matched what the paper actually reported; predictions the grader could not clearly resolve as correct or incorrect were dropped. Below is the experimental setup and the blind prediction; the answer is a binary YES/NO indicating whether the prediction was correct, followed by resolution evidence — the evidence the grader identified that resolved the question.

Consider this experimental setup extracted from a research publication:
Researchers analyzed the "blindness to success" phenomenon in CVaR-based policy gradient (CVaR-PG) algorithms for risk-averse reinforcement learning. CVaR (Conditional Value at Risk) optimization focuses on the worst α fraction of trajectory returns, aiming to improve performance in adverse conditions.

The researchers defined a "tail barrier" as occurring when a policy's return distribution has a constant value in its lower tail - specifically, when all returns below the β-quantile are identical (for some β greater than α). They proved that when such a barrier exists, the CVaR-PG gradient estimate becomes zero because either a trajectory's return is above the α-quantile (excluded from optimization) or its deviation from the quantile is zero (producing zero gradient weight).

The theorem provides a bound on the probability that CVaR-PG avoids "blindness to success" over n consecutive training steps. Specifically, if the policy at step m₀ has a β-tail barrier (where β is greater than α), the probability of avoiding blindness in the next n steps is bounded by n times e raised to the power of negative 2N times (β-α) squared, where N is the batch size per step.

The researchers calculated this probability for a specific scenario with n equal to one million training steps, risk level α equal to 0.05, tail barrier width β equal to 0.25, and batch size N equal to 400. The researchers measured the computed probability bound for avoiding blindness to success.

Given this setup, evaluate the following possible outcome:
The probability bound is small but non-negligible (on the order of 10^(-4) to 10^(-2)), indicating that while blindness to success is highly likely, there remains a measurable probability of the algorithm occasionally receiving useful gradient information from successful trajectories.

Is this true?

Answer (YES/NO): NO